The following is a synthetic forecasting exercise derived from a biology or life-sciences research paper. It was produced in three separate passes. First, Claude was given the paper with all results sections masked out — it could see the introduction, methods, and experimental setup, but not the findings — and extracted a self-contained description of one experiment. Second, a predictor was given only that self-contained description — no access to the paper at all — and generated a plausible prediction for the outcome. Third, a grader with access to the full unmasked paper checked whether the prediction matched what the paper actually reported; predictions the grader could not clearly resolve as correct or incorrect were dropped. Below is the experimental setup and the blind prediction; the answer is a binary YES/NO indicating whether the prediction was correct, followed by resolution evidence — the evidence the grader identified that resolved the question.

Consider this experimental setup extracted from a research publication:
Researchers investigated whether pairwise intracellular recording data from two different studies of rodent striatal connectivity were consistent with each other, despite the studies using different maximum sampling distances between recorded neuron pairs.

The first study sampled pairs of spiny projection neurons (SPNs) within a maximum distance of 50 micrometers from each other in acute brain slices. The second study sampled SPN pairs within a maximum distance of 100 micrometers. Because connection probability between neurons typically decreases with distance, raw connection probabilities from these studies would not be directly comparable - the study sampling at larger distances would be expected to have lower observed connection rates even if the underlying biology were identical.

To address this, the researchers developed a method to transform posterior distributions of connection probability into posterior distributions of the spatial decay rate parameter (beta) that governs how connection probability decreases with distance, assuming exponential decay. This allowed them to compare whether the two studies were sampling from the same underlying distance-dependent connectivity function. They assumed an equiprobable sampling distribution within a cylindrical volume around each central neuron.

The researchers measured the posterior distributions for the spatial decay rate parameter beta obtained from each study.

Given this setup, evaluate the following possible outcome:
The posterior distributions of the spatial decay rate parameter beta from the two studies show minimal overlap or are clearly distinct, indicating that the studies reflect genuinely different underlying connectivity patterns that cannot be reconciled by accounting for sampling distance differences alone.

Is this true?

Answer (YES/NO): NO